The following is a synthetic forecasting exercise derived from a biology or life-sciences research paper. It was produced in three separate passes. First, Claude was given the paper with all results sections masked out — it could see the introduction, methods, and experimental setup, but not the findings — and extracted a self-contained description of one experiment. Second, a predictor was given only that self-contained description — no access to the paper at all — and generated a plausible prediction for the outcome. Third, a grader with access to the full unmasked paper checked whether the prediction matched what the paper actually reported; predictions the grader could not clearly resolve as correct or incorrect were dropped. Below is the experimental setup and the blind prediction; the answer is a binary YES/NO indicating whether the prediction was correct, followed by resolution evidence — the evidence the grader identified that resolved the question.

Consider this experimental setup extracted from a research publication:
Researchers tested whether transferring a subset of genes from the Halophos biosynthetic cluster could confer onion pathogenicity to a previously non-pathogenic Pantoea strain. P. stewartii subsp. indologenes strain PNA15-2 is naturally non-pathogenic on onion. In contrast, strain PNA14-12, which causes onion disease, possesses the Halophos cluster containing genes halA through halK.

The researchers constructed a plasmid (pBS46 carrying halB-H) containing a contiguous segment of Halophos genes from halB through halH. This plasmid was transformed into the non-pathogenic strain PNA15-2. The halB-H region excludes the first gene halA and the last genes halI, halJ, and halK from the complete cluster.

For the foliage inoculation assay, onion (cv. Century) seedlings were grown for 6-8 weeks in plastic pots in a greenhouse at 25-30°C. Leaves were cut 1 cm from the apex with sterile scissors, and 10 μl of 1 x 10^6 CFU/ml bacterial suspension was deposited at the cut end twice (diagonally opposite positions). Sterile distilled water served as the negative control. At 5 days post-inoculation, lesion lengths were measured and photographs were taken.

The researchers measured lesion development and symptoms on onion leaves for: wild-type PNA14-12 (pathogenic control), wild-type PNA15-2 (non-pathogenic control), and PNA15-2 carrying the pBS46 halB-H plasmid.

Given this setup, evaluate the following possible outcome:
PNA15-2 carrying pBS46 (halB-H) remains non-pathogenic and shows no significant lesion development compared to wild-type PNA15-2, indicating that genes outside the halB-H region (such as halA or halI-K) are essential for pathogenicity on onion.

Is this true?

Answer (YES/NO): NO